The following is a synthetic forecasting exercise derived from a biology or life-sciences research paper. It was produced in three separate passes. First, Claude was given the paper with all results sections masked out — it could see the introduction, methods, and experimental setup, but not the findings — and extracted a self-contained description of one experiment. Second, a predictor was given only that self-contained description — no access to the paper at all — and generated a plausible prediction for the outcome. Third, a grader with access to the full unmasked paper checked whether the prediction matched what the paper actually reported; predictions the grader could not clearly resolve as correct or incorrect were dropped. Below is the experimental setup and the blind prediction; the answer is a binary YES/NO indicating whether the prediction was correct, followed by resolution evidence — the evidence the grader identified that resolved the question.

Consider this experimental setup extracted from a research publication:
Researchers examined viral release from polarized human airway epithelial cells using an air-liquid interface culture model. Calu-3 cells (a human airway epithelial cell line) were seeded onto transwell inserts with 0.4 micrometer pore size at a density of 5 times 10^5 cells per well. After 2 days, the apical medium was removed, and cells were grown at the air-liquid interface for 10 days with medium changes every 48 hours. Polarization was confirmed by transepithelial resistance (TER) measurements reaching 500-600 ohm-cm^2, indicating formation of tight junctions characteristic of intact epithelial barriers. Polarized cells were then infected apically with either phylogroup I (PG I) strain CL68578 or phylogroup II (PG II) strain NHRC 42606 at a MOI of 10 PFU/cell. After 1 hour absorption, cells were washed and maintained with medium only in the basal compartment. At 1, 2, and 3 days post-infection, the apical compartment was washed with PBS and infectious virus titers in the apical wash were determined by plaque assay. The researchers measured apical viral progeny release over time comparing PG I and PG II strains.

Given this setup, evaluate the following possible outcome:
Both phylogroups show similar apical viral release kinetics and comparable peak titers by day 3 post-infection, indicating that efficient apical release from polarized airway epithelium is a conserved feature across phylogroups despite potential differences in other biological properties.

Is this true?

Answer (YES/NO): NO